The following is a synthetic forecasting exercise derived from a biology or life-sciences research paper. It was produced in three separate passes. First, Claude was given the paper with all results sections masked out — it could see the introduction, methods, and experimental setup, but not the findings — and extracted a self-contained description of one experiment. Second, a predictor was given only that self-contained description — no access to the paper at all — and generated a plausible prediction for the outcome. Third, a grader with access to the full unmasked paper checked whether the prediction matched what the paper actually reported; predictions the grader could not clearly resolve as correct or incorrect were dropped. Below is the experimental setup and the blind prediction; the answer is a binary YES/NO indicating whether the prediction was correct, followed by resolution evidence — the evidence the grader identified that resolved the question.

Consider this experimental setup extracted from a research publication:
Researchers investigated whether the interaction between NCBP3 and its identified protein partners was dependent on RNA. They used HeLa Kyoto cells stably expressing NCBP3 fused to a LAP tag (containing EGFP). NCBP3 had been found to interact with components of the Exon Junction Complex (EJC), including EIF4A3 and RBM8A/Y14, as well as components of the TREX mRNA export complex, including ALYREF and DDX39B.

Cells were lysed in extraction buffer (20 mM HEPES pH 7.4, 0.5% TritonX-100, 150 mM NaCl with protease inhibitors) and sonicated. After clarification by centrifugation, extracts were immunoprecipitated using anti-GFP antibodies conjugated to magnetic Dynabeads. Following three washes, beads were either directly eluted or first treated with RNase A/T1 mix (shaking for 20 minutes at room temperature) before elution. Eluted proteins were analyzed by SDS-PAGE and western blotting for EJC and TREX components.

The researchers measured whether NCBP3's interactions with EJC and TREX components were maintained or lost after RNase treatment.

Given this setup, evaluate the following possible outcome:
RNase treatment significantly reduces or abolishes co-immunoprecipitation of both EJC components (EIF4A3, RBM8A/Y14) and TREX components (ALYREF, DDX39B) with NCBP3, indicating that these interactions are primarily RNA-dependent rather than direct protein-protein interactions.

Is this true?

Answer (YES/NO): NO